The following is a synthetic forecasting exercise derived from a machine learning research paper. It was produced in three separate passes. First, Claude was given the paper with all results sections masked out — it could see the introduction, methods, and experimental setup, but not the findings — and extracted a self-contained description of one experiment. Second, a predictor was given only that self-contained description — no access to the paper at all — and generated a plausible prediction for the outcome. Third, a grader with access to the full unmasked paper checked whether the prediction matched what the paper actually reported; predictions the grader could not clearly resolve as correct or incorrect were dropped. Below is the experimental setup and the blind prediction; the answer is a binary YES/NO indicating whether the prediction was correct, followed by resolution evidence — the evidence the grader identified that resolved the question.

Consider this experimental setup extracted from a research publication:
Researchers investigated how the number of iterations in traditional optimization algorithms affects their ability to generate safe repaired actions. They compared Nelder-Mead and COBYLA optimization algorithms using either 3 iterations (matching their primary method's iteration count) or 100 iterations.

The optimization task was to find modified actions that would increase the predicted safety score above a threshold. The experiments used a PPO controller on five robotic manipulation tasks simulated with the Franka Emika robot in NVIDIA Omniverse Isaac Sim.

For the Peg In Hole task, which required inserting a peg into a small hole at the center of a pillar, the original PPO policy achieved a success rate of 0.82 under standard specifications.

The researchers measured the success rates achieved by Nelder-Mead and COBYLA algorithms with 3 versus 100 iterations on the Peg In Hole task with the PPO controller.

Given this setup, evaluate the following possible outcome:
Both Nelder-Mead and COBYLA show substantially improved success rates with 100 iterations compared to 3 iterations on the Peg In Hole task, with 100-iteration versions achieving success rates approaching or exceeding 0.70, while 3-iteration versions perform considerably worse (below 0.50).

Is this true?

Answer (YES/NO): NO